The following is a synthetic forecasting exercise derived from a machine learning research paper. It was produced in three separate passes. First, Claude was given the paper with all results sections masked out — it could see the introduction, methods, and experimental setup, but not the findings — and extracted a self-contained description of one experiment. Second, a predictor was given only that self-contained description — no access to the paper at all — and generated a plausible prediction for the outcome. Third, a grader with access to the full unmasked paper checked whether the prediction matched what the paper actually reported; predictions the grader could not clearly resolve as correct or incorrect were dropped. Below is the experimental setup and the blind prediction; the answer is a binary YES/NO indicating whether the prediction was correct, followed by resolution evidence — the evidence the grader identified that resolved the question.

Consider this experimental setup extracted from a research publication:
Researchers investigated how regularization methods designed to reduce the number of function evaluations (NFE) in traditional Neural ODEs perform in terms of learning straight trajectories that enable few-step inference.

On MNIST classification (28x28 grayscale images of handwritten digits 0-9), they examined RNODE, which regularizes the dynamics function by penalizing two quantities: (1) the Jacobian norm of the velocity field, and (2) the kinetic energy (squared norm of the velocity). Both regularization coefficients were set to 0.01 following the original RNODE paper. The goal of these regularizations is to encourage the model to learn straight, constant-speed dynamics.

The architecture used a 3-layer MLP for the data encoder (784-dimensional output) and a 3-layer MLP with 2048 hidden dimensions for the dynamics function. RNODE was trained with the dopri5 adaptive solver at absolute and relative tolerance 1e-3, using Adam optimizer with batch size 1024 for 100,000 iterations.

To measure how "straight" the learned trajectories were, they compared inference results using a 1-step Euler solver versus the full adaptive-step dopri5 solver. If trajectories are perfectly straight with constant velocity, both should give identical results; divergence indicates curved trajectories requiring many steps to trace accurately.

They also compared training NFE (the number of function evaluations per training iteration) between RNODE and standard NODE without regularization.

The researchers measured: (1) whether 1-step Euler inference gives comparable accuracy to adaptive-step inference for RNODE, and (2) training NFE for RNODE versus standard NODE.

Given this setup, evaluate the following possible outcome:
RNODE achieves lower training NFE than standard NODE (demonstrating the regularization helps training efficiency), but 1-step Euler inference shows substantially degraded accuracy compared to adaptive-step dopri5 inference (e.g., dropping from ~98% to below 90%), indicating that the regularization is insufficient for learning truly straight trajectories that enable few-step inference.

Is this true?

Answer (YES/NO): NO